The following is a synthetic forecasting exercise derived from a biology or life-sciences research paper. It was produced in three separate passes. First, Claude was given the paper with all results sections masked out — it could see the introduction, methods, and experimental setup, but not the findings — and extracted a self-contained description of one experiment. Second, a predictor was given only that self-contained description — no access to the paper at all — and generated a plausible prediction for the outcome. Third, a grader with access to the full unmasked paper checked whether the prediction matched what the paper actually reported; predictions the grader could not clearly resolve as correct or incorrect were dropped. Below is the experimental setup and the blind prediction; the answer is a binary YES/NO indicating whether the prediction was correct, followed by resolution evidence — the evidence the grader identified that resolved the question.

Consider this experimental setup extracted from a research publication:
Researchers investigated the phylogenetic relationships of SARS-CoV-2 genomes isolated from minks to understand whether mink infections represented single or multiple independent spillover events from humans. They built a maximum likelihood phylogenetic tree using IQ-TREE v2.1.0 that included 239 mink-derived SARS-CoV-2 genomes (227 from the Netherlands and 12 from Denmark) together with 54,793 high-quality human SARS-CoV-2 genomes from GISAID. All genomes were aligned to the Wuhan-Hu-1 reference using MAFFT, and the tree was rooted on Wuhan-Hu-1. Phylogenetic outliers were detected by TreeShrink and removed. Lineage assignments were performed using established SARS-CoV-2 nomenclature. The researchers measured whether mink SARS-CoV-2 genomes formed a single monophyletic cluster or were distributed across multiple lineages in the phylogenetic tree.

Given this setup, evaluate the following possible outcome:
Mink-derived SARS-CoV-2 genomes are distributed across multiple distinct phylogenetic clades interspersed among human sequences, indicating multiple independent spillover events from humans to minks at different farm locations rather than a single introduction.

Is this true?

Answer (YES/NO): YES